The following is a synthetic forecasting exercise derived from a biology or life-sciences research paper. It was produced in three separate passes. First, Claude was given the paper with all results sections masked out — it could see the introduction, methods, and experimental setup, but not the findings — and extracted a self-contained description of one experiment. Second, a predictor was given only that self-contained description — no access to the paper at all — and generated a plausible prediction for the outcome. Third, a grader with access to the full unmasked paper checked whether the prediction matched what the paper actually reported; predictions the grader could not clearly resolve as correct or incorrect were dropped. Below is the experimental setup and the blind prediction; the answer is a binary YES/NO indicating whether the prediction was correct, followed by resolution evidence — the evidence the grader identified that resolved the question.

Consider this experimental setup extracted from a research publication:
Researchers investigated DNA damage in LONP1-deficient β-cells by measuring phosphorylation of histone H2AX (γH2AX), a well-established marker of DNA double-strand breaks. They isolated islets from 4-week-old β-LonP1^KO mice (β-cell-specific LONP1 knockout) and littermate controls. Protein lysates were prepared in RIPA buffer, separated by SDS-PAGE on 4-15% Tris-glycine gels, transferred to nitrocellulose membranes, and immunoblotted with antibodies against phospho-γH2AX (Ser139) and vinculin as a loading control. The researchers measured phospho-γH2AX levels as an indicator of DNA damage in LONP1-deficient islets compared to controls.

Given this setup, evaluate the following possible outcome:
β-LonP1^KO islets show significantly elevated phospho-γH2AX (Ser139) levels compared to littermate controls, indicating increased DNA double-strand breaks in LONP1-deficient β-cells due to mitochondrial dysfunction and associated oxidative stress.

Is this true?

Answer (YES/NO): NO